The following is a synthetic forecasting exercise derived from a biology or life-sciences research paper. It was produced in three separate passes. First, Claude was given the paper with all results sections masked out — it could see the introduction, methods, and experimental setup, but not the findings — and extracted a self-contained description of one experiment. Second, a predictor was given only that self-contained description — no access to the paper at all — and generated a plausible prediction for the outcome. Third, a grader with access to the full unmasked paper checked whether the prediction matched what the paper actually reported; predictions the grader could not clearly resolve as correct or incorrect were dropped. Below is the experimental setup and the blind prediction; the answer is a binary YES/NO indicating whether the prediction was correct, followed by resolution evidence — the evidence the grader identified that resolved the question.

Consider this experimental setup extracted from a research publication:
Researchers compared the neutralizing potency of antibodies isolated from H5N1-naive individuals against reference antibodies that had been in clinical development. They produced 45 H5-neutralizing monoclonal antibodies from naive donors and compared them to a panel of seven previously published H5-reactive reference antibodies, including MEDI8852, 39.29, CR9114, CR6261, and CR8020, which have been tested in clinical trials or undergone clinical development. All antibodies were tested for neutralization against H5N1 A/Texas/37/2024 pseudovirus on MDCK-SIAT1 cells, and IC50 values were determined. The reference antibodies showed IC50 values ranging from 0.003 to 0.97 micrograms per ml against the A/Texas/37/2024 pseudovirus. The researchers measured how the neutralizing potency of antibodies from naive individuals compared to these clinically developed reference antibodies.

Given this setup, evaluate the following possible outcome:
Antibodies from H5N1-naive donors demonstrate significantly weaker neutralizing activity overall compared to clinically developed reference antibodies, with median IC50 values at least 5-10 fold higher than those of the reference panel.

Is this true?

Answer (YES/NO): NO